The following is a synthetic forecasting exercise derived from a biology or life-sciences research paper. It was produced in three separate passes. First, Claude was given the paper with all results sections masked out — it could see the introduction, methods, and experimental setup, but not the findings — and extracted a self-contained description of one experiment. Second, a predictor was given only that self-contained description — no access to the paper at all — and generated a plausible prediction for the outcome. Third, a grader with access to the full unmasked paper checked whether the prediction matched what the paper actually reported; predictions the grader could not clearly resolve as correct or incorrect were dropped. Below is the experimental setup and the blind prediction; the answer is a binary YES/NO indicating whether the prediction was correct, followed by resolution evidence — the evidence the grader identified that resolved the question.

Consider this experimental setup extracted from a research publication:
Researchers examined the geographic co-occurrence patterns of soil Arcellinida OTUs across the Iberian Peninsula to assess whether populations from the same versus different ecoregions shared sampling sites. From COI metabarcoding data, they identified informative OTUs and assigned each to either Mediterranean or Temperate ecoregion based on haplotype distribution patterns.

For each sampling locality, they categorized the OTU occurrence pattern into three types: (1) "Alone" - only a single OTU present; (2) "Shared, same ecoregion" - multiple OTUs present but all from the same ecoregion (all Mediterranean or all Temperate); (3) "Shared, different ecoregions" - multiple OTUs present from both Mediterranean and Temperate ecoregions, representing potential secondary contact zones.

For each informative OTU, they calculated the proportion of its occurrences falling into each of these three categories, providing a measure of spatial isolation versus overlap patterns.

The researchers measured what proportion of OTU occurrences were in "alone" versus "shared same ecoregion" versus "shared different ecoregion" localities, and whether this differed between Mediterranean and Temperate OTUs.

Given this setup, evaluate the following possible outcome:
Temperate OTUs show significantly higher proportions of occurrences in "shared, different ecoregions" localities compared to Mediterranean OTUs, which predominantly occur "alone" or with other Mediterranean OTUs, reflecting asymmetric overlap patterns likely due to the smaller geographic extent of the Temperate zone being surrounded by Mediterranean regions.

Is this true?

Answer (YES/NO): YES